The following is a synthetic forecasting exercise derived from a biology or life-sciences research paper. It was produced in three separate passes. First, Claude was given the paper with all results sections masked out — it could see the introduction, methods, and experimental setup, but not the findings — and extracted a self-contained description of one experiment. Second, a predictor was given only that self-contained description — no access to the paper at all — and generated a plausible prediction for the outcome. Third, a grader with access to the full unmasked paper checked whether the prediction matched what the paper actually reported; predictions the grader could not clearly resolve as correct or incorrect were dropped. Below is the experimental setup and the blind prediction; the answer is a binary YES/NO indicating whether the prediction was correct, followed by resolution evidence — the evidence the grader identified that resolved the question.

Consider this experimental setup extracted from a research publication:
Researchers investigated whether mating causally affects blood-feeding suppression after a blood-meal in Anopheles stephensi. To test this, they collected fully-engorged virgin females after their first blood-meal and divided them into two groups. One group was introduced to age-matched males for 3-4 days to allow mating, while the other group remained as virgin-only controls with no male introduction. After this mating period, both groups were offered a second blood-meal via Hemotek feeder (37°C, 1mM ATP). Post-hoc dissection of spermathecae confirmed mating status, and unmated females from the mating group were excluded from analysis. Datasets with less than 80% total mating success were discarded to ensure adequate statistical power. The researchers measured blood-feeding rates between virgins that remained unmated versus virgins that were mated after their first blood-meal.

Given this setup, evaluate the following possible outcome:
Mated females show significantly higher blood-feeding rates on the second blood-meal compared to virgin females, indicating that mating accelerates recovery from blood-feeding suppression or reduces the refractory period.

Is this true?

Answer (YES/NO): NO